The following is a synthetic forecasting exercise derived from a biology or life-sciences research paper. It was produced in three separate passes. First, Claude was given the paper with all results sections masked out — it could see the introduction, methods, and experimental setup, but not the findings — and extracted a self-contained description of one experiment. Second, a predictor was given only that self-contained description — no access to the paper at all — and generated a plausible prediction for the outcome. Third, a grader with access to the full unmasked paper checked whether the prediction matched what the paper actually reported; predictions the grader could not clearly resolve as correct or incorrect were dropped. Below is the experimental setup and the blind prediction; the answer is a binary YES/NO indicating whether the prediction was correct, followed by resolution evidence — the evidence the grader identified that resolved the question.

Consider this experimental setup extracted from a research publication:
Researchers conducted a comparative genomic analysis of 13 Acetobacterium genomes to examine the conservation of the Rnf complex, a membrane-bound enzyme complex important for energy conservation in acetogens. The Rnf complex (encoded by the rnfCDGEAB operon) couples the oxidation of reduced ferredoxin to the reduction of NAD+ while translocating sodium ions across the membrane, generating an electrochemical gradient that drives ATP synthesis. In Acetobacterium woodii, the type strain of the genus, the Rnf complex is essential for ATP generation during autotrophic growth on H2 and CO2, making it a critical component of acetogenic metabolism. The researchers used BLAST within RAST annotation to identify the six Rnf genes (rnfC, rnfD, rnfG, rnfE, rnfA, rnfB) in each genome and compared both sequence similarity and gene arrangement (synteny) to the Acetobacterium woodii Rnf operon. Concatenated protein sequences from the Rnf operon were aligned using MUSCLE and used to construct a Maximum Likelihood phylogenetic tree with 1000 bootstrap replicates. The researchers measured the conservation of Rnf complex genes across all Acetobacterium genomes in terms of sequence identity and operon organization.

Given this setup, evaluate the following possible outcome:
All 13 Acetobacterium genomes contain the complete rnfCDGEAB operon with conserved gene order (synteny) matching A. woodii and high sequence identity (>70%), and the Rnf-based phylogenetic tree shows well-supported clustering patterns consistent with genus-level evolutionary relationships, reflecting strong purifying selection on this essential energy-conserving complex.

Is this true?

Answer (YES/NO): NO